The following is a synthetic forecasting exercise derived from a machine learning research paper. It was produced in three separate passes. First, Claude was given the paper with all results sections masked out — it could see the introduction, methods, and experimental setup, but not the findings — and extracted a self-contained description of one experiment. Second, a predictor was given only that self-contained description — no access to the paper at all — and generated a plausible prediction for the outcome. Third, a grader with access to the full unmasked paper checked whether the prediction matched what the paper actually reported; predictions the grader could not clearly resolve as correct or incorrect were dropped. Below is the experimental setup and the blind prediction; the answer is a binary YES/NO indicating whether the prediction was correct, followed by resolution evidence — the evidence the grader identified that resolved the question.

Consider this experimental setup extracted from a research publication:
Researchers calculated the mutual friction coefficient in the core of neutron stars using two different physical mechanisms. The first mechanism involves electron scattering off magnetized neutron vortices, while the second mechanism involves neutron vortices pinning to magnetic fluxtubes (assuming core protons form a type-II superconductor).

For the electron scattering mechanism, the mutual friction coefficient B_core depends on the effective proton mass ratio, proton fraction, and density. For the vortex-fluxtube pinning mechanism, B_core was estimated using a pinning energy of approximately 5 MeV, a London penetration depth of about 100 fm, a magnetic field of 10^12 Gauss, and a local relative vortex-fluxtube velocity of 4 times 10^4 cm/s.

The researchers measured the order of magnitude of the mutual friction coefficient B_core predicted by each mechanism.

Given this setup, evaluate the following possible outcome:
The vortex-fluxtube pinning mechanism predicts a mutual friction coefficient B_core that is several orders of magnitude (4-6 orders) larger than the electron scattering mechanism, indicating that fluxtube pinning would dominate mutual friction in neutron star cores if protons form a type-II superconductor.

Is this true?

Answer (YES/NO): NO